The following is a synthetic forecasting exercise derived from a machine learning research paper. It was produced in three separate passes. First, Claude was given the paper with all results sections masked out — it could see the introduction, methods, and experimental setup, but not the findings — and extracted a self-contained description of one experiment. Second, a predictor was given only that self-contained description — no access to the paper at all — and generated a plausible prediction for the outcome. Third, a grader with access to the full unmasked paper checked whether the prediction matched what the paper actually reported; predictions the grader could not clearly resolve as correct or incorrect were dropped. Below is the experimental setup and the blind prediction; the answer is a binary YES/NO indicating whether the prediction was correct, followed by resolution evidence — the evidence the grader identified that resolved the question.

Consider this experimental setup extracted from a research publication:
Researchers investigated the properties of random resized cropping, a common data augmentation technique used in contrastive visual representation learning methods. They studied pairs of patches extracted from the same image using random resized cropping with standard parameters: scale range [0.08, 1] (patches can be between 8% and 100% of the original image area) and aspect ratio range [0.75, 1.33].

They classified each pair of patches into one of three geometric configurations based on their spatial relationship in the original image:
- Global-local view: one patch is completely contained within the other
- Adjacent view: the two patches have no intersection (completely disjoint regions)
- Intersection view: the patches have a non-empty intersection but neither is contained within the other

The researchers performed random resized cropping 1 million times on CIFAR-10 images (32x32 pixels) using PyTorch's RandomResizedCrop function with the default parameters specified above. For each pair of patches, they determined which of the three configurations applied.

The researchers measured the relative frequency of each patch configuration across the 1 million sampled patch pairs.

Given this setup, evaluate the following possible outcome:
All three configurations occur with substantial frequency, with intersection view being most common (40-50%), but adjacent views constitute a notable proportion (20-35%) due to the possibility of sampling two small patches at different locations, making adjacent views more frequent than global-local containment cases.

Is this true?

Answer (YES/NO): NO